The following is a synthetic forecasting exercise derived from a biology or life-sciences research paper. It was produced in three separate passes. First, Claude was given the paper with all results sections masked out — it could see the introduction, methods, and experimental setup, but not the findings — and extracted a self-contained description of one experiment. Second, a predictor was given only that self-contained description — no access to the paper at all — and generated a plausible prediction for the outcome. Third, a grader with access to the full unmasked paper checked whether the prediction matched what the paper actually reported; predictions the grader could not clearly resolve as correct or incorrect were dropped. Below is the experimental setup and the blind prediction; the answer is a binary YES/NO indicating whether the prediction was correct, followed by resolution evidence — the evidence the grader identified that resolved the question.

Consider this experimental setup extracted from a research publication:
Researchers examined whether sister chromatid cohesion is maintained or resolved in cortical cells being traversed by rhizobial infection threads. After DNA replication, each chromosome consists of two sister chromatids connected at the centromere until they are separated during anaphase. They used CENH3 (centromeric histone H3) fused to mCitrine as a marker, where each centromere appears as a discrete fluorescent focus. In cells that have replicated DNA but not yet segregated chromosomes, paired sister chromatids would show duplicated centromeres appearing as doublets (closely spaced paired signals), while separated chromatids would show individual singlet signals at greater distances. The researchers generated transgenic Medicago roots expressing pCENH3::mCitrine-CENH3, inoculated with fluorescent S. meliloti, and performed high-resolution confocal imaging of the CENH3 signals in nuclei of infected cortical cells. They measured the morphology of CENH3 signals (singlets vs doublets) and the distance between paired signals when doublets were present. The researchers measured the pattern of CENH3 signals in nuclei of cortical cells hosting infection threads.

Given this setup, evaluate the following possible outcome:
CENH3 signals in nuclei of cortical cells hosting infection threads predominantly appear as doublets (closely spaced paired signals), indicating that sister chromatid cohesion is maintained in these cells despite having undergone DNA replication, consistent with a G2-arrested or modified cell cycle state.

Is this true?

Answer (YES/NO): NO